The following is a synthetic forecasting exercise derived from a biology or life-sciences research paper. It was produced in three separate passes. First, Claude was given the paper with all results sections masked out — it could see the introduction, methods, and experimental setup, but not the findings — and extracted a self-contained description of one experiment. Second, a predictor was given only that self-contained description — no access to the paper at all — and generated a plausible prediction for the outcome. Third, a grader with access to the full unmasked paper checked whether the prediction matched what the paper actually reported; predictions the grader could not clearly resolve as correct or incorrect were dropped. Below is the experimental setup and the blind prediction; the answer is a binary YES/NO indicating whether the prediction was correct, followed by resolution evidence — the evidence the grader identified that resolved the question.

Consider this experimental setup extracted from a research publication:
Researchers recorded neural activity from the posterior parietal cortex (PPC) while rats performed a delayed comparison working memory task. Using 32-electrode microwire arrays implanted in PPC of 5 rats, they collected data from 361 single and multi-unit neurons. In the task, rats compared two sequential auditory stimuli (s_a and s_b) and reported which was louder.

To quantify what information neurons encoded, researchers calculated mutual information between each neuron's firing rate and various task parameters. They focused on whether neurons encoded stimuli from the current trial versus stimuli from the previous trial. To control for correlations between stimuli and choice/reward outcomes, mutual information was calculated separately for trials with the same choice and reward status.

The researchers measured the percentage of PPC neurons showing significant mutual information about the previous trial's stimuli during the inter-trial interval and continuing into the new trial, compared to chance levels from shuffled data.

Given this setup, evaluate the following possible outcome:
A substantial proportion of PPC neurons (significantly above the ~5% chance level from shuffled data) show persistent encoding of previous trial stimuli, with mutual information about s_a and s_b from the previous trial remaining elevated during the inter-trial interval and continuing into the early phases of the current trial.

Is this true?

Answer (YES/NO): YES